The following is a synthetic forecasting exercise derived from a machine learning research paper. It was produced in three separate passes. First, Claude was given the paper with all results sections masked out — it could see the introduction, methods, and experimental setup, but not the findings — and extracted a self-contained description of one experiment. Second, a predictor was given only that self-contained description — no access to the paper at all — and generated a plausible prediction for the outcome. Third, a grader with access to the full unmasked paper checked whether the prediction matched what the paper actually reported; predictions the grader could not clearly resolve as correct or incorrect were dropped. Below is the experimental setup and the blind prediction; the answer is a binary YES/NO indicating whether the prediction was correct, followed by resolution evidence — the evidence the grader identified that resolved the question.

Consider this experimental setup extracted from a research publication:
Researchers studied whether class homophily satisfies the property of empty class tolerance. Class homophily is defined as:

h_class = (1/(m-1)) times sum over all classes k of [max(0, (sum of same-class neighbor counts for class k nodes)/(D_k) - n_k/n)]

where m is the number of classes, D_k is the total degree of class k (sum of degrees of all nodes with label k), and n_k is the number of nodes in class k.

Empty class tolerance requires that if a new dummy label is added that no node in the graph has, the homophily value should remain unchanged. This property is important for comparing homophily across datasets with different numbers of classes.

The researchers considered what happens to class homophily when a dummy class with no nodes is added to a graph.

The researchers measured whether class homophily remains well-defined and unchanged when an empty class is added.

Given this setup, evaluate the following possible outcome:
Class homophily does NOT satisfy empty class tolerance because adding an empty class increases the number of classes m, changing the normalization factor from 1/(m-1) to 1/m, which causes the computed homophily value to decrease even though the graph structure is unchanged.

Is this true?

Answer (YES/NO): NO